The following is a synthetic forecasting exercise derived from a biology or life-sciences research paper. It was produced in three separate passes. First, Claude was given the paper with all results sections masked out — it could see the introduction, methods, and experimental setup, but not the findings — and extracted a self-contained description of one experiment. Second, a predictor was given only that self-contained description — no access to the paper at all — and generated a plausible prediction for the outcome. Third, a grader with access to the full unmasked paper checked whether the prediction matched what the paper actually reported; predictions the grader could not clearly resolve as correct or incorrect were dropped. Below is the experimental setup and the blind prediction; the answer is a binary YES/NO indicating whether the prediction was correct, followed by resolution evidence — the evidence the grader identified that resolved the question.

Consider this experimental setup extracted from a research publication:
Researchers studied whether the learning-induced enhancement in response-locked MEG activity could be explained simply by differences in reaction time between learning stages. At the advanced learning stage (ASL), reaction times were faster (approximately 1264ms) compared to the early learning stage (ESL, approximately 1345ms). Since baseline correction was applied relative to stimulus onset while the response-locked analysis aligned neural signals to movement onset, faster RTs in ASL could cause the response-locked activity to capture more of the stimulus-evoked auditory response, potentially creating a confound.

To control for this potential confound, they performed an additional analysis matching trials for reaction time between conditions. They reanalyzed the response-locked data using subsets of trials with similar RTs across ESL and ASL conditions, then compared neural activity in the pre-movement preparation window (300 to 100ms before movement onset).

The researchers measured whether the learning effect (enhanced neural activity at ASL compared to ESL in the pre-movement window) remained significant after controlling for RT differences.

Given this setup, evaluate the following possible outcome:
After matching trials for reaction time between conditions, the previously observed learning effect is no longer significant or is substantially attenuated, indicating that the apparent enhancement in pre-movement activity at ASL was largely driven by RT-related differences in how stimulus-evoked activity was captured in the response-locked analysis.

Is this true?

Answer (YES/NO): NO